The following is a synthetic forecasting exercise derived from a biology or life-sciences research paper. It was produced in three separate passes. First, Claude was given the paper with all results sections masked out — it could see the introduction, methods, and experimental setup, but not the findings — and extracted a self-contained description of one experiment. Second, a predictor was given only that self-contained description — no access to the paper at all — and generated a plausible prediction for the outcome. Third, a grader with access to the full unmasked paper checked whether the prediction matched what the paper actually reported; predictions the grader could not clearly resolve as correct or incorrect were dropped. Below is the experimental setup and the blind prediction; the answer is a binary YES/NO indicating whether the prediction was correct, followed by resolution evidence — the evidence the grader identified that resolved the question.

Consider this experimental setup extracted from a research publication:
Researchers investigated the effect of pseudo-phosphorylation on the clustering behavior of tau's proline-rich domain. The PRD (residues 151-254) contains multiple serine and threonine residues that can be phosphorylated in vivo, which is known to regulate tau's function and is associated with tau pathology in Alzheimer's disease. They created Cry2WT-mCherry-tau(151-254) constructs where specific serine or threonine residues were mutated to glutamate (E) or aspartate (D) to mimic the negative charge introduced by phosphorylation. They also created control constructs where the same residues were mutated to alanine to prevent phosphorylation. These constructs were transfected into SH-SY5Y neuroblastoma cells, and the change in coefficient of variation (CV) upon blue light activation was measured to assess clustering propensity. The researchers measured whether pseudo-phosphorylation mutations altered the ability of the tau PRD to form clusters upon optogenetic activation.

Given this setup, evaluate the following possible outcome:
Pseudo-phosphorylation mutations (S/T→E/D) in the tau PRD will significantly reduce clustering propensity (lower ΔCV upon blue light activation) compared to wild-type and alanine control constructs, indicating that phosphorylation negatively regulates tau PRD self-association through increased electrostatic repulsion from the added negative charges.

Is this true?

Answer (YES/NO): YES